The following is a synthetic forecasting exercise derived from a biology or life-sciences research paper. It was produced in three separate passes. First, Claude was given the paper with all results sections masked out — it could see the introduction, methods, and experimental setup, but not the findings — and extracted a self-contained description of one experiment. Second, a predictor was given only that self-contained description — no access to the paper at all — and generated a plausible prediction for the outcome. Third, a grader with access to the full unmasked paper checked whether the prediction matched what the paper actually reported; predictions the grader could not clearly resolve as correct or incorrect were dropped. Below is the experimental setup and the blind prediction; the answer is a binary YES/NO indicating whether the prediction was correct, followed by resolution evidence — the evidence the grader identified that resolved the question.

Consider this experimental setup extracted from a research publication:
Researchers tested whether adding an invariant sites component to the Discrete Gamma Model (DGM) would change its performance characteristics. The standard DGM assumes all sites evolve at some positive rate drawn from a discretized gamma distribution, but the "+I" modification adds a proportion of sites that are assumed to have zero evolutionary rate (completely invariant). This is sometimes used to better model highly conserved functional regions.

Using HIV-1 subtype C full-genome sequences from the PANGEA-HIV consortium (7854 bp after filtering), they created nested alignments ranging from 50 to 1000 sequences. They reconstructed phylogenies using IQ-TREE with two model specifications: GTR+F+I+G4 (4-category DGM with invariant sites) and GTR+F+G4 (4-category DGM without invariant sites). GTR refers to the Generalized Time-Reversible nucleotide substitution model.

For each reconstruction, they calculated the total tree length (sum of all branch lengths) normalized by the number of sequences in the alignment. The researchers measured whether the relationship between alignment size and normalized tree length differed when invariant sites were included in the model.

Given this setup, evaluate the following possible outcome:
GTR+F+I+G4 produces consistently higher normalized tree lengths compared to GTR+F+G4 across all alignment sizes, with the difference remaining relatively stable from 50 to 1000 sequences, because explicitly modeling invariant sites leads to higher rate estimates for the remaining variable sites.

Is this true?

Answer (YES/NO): NO